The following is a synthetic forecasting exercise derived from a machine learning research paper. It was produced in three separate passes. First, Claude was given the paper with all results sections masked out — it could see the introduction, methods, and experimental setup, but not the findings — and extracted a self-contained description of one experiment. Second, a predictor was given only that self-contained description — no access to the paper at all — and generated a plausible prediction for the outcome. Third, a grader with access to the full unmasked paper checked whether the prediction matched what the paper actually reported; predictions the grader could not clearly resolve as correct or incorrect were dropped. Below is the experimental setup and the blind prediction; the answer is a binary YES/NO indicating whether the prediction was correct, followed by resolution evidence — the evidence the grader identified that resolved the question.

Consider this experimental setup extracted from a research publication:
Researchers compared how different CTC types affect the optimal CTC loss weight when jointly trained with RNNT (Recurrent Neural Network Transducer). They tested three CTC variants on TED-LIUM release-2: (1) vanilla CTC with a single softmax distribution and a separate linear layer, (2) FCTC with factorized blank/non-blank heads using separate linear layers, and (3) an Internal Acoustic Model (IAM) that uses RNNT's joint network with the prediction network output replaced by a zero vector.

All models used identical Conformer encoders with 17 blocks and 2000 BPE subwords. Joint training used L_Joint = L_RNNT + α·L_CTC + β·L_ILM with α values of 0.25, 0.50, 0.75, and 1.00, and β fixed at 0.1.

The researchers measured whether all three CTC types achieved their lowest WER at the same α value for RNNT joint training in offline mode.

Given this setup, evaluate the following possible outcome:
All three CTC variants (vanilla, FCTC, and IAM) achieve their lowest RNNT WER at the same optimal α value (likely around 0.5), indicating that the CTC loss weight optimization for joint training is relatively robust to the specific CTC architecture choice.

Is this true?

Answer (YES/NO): NO